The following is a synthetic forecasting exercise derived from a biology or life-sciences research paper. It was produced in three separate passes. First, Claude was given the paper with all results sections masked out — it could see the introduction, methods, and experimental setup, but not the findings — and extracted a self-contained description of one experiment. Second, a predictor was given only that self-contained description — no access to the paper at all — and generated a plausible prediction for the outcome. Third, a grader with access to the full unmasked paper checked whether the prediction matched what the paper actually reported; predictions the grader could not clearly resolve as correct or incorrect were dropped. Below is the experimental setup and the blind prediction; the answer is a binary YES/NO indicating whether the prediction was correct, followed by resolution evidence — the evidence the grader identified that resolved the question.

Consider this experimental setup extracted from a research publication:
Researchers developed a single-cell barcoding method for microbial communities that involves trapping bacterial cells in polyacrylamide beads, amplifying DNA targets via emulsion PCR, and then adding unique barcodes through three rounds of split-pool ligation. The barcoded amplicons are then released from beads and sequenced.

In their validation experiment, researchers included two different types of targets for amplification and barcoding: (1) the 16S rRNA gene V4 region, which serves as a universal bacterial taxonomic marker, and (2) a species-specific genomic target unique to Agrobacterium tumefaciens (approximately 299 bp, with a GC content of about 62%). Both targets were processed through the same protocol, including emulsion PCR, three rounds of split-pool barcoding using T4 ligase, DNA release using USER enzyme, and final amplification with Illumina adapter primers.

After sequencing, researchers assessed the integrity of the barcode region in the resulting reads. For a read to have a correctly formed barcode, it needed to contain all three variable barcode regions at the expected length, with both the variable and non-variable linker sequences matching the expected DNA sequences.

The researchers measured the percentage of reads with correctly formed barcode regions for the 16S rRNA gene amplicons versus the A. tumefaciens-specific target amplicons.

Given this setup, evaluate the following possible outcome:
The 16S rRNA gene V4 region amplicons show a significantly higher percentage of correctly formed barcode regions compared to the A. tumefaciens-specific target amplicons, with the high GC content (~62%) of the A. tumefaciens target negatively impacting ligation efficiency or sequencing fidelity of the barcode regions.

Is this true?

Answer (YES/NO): NO